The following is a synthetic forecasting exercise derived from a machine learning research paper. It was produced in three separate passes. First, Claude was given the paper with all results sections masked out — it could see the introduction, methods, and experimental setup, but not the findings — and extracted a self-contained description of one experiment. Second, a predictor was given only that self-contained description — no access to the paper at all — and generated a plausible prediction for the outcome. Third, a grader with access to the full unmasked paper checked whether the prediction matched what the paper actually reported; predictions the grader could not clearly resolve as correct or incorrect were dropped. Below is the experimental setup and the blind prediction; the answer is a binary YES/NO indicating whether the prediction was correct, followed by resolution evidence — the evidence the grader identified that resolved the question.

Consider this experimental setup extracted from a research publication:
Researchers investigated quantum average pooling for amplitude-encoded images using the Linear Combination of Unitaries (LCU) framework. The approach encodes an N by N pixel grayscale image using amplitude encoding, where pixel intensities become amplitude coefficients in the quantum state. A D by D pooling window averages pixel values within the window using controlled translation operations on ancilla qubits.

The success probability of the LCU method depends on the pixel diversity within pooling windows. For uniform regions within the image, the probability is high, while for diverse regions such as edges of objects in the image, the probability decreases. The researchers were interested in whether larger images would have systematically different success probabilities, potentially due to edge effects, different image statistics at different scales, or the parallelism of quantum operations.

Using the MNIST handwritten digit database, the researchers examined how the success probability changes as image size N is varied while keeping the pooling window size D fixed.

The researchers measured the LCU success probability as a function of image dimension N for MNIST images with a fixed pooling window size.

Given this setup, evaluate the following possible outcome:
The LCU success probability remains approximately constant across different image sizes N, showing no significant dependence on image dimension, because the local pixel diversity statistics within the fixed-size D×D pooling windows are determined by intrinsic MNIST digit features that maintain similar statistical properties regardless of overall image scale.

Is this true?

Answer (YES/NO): YES